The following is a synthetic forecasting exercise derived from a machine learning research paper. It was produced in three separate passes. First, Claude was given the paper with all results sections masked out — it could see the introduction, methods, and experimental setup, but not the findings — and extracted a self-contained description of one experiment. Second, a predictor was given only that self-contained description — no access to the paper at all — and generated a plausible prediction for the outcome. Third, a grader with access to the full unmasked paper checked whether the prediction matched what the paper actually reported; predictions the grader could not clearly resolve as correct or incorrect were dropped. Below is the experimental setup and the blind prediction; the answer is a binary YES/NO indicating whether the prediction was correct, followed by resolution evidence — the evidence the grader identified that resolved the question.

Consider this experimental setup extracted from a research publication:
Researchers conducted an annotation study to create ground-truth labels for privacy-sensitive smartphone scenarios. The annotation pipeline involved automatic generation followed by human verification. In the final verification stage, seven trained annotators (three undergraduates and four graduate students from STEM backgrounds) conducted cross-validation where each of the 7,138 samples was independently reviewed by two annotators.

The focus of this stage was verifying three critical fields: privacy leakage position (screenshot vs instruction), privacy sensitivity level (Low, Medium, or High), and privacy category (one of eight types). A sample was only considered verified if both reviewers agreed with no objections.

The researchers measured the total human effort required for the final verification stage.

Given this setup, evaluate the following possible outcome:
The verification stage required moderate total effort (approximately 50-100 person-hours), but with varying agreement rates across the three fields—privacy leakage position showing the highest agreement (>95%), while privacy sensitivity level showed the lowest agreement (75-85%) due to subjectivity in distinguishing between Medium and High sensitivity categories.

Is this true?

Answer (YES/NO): NO